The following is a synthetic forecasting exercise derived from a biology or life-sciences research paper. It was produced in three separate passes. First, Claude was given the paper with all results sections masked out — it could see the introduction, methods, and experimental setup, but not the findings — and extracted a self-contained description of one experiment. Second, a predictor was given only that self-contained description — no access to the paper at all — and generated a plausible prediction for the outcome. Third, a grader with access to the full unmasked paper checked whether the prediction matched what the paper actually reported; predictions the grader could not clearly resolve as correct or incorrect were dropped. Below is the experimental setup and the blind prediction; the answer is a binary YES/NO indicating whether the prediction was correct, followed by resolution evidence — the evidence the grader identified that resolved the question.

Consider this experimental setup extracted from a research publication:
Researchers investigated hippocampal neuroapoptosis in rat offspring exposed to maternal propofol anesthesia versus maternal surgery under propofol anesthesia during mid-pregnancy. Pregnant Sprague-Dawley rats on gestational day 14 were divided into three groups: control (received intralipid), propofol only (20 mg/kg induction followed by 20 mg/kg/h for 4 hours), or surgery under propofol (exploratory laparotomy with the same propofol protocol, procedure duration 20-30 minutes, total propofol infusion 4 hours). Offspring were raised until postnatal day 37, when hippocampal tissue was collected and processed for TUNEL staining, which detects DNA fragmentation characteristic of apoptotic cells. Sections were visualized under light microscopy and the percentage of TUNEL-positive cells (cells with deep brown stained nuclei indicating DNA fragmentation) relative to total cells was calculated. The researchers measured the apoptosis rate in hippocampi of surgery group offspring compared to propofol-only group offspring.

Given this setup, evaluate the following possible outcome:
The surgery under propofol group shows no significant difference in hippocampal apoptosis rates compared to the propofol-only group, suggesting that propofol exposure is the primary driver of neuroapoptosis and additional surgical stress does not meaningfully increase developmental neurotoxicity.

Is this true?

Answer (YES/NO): NO